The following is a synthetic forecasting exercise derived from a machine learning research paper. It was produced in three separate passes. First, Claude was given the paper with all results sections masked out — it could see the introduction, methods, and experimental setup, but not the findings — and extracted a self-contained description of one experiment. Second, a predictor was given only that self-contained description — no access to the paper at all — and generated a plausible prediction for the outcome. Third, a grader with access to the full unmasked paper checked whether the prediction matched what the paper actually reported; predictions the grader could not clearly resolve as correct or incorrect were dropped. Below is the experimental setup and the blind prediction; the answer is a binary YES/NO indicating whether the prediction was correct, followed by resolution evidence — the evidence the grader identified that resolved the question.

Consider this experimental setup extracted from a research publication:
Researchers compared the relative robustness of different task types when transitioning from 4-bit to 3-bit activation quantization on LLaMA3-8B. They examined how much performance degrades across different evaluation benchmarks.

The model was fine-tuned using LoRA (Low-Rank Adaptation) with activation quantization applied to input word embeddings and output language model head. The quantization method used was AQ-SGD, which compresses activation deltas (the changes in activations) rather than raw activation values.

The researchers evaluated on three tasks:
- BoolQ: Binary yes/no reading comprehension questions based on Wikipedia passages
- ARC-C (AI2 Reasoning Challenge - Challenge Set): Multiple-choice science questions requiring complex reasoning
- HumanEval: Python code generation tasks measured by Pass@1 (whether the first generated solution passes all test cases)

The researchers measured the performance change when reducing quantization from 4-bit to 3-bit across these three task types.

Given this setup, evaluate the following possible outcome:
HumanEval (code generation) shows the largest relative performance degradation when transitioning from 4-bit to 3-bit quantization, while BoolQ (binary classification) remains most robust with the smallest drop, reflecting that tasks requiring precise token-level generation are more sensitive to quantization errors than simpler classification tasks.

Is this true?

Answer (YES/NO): NO